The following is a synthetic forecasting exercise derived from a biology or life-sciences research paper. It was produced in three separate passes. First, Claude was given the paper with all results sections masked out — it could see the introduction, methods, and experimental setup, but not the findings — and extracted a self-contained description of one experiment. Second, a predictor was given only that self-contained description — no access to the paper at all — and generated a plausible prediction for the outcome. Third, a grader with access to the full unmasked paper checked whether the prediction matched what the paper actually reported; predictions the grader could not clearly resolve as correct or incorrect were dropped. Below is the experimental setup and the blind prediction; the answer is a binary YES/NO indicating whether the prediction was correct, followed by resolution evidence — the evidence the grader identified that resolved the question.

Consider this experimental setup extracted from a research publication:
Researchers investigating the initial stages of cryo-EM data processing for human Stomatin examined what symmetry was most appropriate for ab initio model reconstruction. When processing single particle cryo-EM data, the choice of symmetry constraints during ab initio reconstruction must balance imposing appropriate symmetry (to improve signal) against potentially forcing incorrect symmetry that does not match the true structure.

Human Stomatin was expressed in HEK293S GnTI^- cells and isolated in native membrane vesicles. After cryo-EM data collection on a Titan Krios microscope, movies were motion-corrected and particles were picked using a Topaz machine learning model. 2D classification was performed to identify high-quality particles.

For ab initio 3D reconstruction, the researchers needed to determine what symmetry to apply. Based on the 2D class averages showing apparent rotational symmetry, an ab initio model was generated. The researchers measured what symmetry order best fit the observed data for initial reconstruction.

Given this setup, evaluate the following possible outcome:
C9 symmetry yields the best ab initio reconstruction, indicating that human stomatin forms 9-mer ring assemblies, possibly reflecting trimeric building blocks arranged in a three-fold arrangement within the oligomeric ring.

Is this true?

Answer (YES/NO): NO